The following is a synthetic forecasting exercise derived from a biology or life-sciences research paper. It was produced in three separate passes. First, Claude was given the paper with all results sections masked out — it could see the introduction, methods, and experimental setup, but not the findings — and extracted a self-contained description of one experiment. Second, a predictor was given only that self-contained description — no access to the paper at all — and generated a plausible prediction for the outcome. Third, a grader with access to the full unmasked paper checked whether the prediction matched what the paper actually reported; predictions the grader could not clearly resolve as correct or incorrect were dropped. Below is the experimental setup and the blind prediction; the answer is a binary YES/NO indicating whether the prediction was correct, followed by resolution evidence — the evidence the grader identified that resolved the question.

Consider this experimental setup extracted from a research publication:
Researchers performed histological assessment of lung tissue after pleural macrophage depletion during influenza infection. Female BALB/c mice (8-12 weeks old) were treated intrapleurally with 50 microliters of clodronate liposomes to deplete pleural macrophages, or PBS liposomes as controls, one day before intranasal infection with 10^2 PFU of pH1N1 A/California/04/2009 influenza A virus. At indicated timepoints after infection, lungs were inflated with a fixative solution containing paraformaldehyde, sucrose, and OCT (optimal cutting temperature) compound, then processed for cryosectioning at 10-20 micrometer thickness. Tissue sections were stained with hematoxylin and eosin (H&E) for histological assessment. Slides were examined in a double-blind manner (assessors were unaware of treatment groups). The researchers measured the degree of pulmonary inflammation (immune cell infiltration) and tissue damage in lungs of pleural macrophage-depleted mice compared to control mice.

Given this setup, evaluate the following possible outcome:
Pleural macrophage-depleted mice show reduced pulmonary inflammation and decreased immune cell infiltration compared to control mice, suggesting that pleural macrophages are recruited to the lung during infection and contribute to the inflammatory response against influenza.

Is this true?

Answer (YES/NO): NO